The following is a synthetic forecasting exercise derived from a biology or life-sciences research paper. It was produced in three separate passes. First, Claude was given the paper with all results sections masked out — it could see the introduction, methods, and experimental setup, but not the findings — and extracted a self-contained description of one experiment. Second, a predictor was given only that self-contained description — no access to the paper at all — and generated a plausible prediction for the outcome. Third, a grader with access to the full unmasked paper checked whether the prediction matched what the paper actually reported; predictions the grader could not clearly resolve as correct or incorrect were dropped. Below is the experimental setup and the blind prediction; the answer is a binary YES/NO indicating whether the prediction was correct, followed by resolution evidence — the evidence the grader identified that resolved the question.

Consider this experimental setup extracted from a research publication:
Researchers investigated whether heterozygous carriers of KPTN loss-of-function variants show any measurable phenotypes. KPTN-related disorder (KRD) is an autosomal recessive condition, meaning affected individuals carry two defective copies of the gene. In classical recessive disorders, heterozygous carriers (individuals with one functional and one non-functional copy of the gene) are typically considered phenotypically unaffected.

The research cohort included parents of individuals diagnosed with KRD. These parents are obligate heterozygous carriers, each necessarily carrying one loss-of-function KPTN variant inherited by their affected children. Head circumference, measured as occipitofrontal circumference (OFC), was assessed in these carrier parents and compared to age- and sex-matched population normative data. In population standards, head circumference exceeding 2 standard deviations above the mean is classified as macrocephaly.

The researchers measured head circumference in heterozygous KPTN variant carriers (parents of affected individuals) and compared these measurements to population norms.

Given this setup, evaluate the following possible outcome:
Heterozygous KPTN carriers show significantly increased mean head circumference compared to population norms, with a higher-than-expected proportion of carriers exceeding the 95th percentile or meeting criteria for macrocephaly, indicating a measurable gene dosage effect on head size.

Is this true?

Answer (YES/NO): YES